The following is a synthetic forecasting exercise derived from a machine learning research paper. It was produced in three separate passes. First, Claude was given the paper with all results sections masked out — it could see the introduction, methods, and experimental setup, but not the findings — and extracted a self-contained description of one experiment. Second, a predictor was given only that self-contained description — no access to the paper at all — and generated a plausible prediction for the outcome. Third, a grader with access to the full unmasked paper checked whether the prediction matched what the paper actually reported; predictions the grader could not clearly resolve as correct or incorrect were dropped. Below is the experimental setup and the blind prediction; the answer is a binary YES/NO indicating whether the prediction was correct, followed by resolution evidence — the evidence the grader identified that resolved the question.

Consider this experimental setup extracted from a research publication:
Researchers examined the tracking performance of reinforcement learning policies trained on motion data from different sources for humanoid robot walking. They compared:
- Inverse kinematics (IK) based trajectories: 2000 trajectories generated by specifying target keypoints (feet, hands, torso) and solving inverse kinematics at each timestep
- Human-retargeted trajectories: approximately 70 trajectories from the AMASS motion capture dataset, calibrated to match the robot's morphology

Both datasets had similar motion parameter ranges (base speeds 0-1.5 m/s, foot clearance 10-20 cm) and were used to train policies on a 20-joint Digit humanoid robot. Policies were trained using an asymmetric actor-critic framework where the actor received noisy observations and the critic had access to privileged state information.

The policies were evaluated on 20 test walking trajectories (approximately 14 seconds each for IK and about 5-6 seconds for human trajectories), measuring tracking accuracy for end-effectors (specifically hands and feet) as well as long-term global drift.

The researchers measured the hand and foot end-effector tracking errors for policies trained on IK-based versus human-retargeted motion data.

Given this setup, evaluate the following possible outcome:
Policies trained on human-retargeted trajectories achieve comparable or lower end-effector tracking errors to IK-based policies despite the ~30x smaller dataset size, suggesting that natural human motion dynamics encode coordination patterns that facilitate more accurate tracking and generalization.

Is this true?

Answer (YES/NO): NO